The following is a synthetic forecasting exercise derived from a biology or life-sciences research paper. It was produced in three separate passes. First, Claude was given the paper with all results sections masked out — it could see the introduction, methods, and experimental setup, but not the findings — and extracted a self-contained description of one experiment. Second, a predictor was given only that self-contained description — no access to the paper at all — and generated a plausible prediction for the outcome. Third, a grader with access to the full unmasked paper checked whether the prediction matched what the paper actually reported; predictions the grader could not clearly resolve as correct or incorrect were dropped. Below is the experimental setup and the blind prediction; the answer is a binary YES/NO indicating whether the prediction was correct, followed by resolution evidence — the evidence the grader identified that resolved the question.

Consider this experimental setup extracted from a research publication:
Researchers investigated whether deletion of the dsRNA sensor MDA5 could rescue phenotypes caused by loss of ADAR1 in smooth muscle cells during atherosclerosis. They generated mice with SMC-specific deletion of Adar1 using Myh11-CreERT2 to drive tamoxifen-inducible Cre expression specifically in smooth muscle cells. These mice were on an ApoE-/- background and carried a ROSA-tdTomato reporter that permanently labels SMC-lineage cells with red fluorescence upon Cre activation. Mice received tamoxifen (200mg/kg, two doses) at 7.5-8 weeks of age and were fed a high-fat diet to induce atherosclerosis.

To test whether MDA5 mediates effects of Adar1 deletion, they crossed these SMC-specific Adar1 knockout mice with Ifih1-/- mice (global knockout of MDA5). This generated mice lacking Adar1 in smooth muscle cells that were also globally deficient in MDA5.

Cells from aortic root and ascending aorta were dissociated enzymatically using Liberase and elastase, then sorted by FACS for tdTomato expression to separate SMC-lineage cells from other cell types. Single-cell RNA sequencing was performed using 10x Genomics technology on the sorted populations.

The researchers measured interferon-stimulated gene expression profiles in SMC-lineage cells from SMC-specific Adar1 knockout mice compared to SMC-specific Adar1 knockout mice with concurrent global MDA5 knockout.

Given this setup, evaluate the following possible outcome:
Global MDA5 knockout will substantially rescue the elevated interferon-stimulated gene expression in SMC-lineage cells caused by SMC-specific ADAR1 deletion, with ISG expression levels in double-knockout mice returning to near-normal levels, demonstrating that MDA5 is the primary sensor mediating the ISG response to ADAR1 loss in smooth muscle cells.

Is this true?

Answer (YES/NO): YES